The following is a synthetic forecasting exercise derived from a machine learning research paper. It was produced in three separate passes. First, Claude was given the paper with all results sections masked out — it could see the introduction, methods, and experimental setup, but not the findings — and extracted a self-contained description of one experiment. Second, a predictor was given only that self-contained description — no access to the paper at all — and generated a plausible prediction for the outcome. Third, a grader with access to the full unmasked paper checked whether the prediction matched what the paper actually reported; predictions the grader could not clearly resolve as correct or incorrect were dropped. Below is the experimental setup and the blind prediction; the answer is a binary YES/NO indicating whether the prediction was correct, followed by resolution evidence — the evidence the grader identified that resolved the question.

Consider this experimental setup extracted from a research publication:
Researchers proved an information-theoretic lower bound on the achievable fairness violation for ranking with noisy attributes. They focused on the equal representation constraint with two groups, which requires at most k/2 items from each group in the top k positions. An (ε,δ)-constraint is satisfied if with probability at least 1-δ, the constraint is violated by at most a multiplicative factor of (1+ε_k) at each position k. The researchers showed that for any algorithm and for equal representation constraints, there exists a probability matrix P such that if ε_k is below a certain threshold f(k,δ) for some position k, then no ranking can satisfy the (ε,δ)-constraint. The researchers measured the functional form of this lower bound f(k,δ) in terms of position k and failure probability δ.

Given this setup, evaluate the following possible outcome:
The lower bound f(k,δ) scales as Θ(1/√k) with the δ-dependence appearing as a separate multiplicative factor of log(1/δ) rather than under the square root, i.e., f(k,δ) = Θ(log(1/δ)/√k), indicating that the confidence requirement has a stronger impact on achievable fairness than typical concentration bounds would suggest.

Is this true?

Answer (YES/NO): NO